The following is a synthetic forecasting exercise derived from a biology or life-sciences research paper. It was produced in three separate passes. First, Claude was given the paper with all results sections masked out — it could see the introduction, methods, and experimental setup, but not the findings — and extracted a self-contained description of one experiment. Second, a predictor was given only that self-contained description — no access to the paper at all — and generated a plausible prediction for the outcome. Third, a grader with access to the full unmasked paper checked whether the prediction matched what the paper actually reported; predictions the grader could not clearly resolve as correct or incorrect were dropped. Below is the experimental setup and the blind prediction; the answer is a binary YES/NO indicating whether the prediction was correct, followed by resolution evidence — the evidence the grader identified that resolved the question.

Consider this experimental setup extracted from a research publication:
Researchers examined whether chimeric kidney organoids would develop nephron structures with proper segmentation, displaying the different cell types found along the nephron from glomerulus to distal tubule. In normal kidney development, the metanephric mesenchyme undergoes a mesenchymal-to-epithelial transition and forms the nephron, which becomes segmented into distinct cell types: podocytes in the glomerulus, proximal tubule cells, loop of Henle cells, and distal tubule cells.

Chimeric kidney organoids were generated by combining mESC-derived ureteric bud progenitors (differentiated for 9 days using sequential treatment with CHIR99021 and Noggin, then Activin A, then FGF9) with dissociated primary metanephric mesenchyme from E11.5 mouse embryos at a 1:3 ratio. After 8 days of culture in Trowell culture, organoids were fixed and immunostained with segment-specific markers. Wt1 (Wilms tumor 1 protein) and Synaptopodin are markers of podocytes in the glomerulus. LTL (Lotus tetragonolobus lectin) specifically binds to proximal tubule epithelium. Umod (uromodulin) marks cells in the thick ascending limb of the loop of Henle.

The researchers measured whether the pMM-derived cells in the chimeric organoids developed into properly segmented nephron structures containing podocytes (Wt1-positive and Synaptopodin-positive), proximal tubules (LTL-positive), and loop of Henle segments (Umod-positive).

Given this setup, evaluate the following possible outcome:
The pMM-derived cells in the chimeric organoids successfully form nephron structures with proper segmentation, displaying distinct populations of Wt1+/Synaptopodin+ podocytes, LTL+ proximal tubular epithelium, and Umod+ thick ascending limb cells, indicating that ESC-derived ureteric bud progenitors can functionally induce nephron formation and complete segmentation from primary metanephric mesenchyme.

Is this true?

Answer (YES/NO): YES